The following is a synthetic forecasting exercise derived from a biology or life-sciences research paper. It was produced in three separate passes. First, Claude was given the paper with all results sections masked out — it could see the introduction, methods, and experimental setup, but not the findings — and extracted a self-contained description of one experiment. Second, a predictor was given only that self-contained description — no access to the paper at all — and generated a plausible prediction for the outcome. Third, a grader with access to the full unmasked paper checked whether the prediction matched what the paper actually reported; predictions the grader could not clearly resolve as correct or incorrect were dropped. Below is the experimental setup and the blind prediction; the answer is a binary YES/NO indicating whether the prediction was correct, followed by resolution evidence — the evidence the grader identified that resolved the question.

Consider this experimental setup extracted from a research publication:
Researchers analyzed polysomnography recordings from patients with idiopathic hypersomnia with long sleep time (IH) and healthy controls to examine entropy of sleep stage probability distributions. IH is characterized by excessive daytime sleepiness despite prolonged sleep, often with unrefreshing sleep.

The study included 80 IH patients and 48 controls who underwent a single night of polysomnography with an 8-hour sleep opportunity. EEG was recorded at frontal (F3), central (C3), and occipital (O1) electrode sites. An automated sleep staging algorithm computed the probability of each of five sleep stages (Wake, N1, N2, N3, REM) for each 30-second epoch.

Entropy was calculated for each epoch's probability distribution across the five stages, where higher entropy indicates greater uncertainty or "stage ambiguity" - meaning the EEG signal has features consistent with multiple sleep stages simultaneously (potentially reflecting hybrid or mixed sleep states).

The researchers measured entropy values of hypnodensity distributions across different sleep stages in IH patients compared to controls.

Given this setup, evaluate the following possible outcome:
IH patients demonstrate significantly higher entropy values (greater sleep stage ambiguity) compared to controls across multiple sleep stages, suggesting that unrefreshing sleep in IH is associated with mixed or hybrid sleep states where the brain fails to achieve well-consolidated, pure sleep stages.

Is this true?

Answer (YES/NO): NO